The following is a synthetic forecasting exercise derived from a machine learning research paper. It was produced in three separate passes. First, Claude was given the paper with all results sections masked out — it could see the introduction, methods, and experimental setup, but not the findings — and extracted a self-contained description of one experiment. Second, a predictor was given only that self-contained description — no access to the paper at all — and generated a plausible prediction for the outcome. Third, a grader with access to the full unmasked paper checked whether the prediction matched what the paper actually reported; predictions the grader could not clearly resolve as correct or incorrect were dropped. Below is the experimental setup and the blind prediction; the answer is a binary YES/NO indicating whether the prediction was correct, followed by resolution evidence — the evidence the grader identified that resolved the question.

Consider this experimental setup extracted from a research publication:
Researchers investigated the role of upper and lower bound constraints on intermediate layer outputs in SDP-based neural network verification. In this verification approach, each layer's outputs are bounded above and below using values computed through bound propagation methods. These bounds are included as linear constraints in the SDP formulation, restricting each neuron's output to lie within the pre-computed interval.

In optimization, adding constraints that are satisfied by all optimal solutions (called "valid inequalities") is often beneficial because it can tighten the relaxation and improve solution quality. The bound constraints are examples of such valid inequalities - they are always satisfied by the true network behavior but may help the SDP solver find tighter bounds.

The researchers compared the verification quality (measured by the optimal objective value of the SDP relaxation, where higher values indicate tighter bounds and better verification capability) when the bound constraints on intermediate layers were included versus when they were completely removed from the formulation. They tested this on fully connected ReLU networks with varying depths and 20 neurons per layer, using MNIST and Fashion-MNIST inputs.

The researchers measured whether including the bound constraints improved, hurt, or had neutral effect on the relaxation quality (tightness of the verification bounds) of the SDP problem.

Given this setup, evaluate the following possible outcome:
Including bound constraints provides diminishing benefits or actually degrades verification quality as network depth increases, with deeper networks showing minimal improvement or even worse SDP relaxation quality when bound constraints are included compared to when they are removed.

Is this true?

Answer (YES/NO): NO